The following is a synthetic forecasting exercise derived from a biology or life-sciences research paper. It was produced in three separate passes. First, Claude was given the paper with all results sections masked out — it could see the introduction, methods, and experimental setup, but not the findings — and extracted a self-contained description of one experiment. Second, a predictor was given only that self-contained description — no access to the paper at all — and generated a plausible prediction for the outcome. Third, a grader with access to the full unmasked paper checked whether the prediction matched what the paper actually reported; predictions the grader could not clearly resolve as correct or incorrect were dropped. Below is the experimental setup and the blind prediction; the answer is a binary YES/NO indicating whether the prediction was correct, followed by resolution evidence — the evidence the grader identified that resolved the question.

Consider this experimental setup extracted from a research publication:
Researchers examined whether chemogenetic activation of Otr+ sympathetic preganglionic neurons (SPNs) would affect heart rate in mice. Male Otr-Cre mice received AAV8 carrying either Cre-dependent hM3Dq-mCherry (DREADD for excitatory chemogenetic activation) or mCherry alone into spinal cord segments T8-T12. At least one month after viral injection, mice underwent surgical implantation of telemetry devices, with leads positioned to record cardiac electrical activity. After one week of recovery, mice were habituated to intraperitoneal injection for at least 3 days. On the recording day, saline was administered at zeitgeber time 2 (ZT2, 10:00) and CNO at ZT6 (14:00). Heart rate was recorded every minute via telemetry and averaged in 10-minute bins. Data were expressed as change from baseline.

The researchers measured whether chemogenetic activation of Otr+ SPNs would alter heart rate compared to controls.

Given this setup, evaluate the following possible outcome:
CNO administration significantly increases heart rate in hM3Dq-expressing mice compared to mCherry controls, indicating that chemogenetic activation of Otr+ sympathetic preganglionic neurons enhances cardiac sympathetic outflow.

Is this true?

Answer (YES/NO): YES